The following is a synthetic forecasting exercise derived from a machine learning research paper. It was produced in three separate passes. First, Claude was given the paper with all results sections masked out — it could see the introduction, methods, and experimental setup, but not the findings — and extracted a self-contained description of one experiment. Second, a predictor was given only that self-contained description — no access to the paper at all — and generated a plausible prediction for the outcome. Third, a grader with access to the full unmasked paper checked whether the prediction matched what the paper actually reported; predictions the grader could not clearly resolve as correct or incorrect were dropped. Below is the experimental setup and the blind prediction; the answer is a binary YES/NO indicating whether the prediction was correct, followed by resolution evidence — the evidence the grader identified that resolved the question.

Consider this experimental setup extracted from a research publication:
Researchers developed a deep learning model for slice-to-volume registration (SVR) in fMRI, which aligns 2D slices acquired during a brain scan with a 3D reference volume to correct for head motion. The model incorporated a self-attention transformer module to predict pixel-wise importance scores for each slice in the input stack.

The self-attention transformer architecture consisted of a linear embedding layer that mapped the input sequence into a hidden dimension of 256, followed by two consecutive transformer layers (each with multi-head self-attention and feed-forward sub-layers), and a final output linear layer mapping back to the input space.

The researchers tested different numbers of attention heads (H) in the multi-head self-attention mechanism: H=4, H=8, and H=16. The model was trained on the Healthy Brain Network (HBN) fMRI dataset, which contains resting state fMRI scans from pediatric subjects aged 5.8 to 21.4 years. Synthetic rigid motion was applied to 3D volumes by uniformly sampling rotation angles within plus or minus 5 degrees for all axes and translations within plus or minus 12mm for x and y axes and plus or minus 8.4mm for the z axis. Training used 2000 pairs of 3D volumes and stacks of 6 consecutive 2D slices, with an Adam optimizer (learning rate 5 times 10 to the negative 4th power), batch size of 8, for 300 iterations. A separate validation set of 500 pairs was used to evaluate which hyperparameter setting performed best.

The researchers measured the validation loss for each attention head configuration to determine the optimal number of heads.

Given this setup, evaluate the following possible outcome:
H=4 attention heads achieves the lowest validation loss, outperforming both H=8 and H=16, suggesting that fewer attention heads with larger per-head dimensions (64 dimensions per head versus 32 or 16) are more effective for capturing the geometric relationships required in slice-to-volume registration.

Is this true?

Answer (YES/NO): NO